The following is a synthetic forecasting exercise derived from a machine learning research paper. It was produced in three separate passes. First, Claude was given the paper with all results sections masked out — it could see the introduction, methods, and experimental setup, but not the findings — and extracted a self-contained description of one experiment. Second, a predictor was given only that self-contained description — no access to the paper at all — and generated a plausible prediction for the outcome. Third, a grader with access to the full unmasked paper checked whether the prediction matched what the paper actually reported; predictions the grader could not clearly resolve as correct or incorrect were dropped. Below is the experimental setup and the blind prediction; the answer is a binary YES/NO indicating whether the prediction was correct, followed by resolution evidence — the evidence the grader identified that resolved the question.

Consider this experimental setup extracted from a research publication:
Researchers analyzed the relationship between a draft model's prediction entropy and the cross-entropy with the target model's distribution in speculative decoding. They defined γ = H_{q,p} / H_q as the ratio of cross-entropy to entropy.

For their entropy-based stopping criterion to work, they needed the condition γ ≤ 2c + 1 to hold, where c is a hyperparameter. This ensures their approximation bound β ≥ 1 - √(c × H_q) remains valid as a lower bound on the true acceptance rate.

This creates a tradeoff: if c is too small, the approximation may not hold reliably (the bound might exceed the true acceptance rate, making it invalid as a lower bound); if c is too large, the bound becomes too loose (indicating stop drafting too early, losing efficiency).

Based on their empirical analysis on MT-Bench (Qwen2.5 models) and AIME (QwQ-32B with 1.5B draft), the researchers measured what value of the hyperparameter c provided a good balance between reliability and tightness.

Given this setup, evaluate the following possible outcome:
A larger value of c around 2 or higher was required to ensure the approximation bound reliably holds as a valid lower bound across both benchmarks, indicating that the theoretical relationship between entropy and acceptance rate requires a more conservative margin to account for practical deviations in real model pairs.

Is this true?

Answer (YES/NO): NO